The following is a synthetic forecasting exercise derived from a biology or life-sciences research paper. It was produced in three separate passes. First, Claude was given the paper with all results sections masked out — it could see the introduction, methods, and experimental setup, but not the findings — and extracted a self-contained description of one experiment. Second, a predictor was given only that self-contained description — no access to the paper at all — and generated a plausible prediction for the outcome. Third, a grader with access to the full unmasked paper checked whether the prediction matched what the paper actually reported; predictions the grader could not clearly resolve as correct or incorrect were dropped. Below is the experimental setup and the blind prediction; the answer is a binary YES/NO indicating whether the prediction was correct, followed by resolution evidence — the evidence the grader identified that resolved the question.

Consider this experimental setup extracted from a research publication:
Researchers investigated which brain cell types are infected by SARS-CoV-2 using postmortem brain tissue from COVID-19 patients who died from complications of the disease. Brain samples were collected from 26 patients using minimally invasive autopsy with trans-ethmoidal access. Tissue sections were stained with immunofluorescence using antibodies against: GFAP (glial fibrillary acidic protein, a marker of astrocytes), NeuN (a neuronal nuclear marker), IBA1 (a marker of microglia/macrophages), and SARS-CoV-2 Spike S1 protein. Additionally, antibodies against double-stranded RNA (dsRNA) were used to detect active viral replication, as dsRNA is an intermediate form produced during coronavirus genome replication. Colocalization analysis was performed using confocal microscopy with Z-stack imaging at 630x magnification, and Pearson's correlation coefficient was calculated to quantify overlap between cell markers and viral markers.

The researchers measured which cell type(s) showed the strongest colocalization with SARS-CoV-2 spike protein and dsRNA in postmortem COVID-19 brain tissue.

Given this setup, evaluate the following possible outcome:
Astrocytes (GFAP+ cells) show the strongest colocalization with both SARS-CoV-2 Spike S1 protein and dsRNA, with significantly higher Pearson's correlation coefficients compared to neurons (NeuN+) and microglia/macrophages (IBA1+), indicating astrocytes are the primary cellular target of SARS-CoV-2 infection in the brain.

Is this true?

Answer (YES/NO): NO